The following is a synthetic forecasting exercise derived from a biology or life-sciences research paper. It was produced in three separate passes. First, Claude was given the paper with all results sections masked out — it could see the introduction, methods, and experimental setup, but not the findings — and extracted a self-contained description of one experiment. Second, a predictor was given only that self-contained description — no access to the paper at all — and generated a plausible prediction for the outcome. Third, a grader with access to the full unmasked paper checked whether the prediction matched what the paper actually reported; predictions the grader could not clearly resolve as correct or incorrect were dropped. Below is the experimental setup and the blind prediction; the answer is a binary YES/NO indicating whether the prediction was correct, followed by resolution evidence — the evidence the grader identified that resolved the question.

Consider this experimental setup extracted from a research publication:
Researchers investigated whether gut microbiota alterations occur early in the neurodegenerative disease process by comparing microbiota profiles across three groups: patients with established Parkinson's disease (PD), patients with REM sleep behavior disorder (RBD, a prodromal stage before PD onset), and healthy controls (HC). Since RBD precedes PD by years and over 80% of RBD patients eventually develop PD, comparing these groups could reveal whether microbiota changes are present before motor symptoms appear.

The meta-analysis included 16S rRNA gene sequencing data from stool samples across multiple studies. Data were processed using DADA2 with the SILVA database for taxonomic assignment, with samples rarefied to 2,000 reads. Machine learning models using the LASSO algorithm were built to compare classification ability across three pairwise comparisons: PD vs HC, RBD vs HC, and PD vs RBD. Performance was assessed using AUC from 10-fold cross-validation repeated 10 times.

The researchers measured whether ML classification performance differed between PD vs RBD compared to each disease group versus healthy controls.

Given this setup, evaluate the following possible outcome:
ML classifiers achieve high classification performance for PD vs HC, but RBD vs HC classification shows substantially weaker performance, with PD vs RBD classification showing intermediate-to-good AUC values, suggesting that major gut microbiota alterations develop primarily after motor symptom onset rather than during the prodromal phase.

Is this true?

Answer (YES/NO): NO